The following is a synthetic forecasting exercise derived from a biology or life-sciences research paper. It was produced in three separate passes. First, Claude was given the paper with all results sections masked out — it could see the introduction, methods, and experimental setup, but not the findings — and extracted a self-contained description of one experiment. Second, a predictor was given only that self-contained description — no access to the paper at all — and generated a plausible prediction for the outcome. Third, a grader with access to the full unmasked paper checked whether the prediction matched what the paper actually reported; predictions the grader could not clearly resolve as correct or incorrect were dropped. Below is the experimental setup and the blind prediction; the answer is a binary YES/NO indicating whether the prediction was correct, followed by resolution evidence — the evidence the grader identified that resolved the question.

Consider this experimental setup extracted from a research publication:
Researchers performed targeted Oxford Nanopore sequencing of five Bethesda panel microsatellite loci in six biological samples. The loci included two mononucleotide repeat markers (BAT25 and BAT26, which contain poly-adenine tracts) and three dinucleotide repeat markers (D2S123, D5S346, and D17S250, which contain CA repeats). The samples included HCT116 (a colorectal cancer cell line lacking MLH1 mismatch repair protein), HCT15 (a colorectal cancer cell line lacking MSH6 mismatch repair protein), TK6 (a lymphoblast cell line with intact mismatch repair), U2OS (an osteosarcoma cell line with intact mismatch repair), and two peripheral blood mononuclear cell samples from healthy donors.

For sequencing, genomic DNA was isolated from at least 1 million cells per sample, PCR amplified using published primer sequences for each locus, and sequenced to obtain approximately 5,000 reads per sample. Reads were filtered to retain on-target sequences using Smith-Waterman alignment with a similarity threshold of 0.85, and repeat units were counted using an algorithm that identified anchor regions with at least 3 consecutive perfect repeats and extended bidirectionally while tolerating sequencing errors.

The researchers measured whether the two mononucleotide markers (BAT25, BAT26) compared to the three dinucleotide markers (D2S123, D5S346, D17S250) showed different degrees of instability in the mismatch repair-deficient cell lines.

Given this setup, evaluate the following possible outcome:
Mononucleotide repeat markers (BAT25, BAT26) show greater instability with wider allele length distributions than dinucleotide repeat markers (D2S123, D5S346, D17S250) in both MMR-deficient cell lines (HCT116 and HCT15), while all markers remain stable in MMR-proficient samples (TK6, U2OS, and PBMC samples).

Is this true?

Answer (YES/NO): NO